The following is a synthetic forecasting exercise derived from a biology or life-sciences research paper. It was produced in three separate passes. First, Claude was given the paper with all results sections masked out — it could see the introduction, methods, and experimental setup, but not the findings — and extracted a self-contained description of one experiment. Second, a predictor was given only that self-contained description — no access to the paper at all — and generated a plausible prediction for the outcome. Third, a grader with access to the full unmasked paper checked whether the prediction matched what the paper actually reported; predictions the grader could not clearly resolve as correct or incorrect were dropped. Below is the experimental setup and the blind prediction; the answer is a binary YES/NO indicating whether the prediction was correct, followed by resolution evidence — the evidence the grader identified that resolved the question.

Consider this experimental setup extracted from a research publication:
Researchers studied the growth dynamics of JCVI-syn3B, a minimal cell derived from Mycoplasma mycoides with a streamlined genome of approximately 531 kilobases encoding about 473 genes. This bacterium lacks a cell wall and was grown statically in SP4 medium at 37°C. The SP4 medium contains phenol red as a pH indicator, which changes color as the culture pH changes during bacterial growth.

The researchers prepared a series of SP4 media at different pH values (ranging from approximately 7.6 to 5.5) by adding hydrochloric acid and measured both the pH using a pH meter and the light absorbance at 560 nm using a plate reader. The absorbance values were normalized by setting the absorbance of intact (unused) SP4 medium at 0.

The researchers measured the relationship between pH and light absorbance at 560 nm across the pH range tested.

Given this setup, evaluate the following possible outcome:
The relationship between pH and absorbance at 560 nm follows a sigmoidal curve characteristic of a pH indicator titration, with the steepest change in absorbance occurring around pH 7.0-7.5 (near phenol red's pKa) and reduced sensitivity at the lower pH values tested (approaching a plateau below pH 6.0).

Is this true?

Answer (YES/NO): NO